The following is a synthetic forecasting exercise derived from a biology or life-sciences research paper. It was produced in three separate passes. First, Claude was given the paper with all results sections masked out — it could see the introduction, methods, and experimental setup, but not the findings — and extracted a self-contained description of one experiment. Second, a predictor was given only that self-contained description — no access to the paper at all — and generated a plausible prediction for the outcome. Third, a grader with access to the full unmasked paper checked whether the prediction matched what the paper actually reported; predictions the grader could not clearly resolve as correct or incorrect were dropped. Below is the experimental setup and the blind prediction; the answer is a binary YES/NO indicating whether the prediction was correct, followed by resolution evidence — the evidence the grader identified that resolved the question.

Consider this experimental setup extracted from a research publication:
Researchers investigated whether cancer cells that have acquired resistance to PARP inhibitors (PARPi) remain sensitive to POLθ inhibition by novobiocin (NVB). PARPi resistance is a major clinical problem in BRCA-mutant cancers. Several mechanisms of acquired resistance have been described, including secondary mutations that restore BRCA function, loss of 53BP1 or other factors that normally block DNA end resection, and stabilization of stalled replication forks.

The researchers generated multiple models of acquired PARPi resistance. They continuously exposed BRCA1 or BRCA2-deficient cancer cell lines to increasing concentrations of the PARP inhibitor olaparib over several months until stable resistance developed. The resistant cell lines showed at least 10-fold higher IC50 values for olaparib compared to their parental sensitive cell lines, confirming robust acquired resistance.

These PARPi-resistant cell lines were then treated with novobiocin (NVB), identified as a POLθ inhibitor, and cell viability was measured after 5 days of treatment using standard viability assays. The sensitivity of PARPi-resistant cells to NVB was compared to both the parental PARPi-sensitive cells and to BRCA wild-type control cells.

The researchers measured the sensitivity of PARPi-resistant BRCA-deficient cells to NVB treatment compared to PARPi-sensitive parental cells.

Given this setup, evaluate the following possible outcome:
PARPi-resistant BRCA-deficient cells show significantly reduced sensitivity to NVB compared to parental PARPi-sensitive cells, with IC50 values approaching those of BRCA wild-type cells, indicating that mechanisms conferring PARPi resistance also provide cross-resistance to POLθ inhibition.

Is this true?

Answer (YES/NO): NO